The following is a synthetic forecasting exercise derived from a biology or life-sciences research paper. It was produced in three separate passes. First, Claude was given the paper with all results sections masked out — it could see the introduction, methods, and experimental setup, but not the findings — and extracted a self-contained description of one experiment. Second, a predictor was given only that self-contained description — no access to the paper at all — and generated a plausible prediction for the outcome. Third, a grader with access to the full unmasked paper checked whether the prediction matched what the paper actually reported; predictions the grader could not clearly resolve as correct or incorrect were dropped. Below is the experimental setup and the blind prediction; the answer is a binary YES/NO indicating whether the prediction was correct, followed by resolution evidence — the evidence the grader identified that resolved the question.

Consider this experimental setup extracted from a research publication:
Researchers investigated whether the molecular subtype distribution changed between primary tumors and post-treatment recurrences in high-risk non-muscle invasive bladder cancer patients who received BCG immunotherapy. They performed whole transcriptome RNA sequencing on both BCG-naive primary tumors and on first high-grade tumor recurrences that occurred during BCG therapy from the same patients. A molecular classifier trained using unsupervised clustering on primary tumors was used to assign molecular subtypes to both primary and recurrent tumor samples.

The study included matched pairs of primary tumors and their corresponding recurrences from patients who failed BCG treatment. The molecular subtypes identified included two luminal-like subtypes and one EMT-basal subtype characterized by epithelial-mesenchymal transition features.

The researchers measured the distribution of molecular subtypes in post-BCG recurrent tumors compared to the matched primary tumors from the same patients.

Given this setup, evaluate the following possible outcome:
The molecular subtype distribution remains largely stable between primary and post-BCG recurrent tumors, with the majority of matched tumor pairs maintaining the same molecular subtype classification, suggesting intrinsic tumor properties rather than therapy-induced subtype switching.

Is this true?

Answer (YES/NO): NO